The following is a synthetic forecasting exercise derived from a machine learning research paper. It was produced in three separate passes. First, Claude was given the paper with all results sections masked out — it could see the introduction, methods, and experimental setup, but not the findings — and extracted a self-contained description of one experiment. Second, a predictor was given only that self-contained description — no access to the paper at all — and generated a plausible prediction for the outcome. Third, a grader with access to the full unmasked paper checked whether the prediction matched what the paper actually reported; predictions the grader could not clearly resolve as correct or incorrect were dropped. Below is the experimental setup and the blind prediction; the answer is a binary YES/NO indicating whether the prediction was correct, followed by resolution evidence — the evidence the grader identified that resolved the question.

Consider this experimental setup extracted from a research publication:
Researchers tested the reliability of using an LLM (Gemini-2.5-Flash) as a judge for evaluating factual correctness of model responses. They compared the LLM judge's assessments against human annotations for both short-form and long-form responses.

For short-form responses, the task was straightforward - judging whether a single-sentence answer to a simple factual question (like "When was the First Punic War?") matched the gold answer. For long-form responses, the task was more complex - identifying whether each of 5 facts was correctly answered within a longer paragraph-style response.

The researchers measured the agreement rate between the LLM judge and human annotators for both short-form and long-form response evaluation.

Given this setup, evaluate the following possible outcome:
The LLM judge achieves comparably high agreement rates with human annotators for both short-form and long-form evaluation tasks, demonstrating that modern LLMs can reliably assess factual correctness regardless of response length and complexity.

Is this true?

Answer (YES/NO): YES